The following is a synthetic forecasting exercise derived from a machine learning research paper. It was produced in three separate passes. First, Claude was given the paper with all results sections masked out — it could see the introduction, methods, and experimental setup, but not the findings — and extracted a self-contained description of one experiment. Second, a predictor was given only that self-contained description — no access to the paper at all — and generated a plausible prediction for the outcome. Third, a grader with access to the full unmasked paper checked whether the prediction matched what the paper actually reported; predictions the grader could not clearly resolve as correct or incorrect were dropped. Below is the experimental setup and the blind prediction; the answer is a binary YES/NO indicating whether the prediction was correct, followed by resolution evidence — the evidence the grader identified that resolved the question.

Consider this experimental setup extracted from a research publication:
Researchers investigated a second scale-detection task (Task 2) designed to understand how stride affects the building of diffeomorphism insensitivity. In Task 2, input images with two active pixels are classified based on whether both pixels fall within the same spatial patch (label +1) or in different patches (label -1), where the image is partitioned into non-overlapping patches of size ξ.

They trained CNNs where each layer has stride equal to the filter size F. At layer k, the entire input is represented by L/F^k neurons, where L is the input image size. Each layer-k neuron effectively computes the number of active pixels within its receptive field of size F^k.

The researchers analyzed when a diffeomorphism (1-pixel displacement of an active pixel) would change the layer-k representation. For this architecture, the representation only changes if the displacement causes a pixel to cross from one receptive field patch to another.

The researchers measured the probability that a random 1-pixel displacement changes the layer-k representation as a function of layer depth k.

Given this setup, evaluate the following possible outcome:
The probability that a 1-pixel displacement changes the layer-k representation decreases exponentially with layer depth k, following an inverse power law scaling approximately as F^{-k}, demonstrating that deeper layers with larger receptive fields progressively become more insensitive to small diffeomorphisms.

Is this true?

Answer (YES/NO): YES